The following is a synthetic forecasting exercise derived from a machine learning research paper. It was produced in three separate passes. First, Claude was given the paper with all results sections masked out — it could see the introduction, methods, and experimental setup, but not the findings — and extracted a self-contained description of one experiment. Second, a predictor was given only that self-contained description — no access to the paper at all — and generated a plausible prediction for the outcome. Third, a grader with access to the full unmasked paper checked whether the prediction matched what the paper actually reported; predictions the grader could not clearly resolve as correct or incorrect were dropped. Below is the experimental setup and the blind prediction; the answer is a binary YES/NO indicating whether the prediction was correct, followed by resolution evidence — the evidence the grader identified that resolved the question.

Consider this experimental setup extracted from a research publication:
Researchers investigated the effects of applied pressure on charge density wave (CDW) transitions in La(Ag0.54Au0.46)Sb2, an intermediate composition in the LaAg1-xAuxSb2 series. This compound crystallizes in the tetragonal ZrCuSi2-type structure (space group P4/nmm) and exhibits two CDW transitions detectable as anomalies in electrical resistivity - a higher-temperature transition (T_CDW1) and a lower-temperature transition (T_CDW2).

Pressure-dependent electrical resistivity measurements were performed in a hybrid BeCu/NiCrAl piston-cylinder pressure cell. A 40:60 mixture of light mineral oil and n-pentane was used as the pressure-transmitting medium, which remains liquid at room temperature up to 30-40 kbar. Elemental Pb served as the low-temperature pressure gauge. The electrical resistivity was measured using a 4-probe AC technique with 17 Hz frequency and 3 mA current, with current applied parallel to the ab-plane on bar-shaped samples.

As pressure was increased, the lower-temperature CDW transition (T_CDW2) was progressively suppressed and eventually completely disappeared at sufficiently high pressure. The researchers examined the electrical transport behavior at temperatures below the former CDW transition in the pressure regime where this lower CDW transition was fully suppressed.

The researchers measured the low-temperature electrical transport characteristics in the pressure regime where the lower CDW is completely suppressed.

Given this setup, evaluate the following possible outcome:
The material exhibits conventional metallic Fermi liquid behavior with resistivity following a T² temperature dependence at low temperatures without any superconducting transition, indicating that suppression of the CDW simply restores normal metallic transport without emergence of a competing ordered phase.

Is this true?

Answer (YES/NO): NO